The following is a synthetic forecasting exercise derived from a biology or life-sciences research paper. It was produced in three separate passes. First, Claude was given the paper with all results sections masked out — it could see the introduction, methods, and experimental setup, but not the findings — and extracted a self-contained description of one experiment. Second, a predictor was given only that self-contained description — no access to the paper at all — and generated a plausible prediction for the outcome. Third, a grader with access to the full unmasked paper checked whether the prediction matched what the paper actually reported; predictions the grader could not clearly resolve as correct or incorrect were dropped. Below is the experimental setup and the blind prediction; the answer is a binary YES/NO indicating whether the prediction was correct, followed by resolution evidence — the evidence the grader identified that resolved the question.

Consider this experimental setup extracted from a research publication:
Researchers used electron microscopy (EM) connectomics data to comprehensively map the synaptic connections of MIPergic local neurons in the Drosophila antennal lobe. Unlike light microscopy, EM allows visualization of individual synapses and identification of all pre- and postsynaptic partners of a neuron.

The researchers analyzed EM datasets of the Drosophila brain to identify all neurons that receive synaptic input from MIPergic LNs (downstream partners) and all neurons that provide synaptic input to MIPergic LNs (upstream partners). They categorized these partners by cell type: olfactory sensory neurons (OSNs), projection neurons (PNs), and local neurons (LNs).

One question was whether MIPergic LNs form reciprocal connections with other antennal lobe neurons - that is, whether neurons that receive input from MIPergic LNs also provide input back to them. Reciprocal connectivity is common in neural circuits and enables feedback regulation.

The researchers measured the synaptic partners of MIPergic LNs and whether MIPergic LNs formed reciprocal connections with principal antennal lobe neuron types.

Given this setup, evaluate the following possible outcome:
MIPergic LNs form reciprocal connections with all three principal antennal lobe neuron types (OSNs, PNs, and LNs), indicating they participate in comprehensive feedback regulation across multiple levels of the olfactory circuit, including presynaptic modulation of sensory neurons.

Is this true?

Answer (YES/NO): YES